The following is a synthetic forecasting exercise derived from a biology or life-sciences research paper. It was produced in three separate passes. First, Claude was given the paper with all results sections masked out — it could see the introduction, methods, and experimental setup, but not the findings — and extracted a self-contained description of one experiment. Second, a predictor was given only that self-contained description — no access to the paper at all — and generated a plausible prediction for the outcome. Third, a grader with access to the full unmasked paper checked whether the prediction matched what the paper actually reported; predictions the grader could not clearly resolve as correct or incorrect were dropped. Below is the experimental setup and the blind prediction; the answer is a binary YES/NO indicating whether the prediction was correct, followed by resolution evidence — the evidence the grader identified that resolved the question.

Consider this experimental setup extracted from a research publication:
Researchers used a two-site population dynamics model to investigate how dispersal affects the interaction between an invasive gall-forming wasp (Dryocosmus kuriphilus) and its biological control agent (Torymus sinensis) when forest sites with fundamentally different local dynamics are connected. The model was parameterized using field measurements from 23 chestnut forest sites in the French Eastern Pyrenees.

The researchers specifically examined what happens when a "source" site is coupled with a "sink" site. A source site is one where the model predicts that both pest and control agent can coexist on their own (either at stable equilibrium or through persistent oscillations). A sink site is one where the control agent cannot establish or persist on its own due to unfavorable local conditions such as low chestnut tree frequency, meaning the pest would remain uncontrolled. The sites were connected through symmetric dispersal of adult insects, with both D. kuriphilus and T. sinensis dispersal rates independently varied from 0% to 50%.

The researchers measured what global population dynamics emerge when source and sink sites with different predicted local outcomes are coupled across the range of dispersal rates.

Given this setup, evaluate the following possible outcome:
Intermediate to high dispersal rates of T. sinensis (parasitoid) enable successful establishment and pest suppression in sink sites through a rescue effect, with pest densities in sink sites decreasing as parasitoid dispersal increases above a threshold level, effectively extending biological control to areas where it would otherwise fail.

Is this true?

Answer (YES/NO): NO